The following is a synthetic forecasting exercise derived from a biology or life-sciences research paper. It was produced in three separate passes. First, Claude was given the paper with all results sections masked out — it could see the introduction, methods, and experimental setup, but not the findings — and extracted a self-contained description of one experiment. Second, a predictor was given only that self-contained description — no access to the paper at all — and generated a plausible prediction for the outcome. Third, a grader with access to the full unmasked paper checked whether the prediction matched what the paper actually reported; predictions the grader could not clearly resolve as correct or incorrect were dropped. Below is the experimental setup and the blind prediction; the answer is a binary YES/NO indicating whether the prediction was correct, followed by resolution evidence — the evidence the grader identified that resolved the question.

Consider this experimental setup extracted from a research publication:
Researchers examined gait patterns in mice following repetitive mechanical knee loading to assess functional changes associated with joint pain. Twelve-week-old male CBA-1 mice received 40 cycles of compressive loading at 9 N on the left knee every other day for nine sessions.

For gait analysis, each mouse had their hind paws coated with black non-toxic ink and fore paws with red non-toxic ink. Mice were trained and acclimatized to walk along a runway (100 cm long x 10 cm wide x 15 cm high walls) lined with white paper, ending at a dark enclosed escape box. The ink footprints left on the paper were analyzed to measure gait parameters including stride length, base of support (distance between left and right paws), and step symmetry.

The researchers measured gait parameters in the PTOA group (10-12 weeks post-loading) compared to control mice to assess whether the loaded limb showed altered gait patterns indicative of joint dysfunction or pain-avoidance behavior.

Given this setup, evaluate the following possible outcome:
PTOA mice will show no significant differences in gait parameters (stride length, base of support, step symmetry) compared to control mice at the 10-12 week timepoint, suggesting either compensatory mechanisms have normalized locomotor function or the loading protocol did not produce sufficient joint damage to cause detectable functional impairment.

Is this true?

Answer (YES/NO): NO